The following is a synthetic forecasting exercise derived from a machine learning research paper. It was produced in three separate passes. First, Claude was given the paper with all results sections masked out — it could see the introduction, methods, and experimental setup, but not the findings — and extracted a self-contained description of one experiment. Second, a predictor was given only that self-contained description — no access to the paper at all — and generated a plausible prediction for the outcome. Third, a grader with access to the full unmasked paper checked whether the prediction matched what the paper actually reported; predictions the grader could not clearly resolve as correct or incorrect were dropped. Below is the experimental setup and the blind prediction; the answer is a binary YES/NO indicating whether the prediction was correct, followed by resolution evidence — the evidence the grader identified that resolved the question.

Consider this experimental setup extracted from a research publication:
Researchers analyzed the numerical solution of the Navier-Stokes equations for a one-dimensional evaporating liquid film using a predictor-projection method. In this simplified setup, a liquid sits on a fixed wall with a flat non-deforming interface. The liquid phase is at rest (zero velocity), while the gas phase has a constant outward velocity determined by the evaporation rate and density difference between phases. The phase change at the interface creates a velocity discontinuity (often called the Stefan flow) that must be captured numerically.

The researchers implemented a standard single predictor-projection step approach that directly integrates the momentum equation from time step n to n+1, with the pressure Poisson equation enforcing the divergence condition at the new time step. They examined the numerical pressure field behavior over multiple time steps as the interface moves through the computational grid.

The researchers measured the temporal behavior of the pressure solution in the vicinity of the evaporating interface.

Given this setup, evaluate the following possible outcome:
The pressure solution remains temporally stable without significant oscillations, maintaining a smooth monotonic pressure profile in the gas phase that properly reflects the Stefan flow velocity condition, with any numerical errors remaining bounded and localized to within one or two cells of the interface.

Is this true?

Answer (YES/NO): NO